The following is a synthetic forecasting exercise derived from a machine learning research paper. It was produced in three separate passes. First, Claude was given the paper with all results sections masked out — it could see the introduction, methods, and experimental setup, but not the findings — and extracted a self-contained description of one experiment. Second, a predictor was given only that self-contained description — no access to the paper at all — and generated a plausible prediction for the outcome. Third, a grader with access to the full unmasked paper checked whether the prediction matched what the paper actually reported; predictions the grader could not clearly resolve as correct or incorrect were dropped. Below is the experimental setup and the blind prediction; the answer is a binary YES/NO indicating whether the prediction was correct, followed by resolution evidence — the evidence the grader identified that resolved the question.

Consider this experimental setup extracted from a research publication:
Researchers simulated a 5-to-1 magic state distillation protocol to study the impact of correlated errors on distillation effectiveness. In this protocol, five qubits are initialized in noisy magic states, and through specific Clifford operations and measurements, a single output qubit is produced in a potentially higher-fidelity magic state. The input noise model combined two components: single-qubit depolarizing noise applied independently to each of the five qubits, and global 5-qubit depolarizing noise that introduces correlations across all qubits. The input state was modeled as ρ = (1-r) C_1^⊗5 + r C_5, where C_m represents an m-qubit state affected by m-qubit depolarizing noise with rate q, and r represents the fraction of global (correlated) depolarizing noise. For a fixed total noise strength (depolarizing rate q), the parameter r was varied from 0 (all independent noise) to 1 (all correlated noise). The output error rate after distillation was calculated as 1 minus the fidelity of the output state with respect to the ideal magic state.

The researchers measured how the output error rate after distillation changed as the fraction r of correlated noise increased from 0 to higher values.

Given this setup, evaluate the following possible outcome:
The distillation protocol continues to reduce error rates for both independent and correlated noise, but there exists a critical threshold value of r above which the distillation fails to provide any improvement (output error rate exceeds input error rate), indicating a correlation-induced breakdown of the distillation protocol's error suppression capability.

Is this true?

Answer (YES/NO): NO